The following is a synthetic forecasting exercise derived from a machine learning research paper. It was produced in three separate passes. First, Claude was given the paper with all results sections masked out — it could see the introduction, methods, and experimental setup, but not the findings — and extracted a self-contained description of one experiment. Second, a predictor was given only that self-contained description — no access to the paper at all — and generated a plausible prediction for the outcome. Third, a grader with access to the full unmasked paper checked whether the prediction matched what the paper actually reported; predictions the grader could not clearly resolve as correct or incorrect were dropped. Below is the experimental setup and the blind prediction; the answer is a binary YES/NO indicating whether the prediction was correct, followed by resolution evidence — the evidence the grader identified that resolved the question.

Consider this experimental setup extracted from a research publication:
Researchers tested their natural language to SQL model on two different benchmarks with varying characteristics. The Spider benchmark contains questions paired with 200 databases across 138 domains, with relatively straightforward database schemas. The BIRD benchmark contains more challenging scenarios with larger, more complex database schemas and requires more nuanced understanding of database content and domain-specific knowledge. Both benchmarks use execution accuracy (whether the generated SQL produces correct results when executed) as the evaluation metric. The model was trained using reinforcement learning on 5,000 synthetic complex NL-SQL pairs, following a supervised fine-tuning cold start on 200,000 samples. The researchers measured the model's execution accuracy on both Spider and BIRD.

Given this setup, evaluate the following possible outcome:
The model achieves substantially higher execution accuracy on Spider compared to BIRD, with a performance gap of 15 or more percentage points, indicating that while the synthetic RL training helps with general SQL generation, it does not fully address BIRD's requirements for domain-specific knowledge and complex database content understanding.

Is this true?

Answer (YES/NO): YES